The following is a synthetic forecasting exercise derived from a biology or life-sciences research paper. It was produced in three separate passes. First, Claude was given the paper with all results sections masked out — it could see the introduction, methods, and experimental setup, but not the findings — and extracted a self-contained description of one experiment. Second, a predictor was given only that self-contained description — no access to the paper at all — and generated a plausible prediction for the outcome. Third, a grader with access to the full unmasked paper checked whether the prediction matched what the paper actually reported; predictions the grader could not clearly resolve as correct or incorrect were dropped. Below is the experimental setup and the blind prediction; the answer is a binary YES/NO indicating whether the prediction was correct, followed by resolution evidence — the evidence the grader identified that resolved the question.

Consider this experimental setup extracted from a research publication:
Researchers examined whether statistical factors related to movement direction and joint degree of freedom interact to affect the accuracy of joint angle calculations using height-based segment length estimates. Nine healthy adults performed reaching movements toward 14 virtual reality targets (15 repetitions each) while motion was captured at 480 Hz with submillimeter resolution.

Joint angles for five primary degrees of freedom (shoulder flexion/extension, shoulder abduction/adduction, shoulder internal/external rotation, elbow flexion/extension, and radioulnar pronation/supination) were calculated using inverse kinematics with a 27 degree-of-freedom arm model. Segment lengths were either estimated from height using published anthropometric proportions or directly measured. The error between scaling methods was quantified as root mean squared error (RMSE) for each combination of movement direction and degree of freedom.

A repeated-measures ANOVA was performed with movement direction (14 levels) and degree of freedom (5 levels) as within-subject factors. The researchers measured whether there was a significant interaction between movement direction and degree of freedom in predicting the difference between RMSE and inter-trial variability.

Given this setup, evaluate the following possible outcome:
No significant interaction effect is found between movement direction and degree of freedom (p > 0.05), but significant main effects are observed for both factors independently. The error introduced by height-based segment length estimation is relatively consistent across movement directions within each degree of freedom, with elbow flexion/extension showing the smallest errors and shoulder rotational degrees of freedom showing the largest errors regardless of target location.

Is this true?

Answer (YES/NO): NO